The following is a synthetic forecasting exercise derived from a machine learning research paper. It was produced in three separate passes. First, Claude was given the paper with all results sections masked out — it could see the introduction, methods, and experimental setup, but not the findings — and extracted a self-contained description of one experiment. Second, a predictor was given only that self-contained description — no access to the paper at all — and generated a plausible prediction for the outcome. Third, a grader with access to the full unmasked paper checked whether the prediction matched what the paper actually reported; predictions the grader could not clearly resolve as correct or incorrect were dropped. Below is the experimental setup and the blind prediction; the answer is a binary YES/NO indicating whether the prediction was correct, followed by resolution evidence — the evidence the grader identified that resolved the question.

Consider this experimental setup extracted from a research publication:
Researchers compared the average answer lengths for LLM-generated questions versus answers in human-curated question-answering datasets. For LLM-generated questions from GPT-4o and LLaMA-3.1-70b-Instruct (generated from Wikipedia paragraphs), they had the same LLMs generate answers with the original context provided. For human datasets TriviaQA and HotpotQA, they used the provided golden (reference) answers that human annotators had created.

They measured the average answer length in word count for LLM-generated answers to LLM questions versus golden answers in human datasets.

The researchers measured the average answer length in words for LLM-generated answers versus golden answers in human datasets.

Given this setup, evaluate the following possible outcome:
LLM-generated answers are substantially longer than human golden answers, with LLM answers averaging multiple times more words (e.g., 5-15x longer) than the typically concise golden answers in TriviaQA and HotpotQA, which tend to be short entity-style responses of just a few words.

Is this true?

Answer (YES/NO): NO